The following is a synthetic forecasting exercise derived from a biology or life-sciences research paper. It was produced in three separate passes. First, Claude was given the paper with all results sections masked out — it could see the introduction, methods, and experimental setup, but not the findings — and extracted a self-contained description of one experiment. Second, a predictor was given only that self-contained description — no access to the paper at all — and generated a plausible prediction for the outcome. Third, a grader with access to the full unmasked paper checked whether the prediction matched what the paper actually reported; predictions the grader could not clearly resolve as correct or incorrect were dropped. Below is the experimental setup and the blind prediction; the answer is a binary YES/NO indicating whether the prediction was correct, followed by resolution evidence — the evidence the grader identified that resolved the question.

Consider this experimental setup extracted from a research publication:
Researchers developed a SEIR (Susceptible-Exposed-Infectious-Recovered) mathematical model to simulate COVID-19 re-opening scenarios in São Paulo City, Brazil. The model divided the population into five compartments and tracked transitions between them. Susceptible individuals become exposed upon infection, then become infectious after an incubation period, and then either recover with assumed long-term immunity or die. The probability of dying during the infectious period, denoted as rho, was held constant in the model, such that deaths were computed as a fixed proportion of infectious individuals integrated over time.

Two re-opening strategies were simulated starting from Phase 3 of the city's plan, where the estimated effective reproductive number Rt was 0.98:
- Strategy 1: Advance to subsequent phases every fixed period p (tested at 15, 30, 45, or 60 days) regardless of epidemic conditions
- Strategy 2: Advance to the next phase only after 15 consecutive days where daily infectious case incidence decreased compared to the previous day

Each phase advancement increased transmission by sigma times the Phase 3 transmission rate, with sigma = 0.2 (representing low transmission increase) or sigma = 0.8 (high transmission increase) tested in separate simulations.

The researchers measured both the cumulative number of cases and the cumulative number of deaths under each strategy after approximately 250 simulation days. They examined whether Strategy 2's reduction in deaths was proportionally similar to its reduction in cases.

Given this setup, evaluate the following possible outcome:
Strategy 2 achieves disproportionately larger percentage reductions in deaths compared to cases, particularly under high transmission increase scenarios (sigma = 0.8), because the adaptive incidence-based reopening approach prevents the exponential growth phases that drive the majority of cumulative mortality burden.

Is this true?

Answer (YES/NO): NO